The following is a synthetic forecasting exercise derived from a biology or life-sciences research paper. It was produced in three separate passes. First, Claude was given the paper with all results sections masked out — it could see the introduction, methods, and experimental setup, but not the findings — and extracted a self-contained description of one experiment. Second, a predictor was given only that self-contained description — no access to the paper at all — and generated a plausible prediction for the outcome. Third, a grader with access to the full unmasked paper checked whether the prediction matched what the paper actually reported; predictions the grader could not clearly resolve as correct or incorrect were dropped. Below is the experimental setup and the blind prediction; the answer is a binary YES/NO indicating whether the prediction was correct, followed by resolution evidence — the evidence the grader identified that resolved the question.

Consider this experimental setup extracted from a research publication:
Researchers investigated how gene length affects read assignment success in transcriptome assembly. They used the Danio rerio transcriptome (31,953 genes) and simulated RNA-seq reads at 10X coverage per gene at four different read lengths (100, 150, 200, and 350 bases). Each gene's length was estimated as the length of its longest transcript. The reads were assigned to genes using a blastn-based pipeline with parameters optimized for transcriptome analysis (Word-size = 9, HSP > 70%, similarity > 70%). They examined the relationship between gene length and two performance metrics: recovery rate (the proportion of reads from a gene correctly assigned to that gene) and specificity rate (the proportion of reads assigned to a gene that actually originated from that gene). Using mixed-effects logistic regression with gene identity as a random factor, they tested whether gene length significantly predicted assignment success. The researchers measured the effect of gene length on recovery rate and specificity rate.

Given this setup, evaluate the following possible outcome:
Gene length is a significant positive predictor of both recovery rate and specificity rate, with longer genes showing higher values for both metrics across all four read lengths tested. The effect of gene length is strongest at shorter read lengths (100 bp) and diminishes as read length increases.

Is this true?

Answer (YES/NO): YES